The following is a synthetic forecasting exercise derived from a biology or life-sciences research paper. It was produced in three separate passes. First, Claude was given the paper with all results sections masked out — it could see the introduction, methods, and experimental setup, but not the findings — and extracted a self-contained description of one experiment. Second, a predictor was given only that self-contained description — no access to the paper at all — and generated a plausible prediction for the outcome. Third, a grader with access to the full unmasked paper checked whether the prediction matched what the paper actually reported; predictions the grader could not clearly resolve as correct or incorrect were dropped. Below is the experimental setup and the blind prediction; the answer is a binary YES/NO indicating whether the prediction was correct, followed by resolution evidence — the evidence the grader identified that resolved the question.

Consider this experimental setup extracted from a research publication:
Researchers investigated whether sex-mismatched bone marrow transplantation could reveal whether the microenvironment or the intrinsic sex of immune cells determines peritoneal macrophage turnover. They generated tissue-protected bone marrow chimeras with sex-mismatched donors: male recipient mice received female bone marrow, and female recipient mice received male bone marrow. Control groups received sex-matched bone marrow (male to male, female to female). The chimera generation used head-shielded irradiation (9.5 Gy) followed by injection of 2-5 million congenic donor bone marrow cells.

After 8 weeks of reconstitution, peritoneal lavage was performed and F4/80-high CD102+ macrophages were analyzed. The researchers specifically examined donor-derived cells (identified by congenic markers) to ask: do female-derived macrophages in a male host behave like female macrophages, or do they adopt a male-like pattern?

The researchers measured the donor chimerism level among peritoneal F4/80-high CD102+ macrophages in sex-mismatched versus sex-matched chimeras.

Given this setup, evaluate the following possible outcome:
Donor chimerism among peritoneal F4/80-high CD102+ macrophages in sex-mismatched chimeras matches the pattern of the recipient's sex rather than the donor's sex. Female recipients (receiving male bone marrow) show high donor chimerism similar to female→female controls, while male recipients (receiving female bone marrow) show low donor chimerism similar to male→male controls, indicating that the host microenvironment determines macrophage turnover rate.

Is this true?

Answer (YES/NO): NO